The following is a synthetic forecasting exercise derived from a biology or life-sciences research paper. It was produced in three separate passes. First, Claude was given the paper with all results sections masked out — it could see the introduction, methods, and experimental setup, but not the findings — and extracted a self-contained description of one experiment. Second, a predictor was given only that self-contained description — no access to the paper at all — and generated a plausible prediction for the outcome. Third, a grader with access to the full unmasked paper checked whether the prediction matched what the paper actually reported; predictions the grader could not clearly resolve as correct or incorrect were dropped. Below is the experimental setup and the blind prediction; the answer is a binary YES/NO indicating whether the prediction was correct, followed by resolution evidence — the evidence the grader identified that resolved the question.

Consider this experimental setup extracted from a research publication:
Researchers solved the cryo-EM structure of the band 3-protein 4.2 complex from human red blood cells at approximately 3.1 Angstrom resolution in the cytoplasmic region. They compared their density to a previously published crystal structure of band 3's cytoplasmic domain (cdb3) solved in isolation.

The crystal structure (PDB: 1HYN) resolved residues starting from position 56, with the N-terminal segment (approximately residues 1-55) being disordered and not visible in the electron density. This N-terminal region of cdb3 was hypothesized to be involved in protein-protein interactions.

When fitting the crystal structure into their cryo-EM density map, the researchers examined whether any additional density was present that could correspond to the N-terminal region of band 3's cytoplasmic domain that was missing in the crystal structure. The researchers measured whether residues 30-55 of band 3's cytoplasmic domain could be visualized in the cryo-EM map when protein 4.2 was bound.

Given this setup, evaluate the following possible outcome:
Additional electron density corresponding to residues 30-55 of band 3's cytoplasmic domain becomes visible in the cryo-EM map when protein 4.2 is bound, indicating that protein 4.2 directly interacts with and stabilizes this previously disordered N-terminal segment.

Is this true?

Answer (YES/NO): YES